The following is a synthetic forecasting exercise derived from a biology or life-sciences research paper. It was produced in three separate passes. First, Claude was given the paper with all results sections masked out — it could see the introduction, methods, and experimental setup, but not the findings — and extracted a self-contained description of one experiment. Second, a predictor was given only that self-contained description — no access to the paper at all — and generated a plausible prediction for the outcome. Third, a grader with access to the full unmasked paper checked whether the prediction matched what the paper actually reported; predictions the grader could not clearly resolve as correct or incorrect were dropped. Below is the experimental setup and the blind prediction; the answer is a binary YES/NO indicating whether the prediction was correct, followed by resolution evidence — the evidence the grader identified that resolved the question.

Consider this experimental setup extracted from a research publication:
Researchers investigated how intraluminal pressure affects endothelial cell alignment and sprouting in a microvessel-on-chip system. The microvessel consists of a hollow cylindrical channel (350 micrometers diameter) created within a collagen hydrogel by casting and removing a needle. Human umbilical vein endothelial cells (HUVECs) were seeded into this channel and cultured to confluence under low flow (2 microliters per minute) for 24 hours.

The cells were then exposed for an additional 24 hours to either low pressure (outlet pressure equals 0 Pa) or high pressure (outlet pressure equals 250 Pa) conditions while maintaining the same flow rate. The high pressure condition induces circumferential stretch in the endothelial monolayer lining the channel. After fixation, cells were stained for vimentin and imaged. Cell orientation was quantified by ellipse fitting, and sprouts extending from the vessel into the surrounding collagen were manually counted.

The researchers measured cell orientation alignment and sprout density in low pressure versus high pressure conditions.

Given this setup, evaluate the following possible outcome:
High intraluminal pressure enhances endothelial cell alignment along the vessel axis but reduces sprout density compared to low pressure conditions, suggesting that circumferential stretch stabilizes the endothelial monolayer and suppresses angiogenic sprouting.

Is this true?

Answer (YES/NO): YES